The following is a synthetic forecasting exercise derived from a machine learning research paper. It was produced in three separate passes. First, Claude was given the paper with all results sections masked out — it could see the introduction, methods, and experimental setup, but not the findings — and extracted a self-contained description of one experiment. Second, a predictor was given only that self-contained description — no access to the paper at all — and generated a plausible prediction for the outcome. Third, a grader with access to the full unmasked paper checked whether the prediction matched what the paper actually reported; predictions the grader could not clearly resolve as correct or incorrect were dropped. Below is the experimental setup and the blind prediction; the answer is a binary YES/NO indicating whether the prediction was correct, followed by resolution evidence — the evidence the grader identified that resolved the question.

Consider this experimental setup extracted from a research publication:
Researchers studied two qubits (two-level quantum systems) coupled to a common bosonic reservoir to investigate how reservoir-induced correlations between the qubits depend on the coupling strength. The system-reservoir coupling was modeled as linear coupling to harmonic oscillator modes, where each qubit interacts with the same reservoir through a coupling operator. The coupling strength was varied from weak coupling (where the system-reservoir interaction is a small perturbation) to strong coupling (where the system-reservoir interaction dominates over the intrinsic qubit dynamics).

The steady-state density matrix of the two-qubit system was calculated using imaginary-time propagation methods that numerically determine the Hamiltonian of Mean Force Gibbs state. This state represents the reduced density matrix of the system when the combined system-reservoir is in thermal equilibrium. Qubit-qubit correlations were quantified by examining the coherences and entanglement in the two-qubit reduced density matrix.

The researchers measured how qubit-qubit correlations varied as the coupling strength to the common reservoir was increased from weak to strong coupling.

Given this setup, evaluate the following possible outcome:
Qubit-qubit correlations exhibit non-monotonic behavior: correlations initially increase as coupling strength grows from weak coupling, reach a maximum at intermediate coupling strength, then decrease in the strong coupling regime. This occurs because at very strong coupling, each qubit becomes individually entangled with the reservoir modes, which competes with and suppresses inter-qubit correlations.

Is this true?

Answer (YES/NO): YES